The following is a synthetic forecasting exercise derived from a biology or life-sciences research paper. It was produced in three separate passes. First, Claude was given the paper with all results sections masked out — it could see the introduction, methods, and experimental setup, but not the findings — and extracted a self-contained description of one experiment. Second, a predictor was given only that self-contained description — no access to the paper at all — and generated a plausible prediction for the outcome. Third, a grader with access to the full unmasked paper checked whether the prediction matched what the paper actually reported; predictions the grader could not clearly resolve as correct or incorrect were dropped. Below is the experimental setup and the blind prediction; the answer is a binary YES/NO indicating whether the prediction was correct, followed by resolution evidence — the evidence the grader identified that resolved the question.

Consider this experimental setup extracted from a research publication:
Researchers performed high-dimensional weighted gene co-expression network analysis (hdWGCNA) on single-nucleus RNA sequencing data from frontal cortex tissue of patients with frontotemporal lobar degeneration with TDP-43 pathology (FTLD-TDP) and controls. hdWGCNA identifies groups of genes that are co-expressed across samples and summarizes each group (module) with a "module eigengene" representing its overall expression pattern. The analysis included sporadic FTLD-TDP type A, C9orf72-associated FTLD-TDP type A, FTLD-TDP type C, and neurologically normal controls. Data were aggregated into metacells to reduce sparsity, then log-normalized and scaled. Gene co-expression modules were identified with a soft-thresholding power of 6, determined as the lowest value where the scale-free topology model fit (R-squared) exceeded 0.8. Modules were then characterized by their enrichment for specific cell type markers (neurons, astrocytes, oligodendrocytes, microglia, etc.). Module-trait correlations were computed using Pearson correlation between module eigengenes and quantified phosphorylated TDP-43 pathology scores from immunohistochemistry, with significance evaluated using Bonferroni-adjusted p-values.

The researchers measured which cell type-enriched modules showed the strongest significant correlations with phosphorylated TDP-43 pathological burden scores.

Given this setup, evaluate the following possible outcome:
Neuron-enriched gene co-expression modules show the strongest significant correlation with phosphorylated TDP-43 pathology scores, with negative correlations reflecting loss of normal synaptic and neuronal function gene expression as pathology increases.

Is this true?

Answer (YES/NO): NO